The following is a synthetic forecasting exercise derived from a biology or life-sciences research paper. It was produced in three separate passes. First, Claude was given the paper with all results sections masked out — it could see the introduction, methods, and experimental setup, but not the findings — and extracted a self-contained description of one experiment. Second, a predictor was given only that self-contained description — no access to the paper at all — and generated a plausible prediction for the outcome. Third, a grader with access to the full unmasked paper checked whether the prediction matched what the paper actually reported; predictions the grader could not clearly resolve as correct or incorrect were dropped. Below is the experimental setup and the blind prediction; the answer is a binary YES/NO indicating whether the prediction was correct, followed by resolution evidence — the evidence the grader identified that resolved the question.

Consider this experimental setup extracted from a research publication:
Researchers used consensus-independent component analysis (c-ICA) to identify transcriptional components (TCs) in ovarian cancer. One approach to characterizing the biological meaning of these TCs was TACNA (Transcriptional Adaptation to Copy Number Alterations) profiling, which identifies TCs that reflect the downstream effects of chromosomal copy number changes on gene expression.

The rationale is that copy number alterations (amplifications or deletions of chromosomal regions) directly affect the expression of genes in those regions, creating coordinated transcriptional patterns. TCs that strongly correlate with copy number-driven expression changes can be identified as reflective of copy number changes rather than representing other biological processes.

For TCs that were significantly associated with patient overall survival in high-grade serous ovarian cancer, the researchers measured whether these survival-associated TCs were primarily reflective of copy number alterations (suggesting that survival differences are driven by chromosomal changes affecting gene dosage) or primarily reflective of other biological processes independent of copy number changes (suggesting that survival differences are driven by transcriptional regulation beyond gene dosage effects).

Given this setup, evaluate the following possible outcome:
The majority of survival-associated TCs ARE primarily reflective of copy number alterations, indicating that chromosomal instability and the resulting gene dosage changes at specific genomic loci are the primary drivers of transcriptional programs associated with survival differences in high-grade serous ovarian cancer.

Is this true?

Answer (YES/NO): NO